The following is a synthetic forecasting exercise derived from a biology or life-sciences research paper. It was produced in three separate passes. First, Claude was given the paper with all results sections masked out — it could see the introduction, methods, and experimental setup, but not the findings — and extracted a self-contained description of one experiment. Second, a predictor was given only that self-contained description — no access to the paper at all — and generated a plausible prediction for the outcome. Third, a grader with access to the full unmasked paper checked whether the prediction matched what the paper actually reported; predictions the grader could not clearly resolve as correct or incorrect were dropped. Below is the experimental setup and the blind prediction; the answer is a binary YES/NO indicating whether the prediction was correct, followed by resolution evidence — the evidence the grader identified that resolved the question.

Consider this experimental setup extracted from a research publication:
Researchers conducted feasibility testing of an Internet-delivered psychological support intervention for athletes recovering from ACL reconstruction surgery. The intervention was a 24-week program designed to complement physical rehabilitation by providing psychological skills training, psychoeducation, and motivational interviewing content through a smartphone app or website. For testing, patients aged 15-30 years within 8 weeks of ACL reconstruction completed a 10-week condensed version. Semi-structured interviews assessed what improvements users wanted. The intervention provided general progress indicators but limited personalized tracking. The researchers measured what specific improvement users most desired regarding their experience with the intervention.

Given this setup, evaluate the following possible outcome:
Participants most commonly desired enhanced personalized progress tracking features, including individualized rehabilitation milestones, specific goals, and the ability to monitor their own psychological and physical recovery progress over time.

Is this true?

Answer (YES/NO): NO